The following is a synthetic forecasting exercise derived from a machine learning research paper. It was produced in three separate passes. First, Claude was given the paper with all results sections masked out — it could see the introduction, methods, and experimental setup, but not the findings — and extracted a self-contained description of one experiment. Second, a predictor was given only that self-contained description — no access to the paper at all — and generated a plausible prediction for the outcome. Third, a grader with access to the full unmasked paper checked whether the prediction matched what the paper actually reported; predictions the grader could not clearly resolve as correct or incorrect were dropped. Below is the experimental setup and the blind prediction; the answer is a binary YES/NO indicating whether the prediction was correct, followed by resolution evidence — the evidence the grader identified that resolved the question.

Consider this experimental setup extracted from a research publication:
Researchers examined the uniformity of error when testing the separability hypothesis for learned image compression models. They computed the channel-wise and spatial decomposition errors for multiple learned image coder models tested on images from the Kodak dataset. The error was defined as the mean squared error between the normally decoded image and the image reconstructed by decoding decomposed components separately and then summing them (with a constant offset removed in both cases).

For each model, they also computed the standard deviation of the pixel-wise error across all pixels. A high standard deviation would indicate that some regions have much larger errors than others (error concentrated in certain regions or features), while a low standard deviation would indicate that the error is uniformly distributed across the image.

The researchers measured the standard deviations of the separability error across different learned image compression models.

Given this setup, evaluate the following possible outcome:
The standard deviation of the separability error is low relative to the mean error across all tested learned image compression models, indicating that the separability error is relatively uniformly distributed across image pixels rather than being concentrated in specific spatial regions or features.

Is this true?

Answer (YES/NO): NO